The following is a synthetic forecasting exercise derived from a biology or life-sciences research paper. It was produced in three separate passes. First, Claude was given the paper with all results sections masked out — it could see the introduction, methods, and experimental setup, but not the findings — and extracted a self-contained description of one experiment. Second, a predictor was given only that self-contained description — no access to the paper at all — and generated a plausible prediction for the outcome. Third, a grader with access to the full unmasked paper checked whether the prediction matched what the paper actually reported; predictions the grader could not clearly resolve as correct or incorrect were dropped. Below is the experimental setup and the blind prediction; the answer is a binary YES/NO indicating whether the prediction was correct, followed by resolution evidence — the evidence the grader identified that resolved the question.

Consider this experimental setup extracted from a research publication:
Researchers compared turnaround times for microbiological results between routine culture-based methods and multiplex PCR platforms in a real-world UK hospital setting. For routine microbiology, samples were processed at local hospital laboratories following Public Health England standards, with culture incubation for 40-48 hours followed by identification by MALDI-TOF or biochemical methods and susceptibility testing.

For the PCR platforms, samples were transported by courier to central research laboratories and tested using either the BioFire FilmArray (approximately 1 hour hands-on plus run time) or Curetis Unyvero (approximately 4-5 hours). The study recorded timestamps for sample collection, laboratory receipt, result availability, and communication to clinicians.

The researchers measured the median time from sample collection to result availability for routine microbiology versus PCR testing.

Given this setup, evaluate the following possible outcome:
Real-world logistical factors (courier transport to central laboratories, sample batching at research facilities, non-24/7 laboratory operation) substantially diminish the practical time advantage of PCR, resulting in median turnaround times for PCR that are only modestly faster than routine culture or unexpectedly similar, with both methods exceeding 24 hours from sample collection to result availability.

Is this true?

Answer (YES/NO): NO